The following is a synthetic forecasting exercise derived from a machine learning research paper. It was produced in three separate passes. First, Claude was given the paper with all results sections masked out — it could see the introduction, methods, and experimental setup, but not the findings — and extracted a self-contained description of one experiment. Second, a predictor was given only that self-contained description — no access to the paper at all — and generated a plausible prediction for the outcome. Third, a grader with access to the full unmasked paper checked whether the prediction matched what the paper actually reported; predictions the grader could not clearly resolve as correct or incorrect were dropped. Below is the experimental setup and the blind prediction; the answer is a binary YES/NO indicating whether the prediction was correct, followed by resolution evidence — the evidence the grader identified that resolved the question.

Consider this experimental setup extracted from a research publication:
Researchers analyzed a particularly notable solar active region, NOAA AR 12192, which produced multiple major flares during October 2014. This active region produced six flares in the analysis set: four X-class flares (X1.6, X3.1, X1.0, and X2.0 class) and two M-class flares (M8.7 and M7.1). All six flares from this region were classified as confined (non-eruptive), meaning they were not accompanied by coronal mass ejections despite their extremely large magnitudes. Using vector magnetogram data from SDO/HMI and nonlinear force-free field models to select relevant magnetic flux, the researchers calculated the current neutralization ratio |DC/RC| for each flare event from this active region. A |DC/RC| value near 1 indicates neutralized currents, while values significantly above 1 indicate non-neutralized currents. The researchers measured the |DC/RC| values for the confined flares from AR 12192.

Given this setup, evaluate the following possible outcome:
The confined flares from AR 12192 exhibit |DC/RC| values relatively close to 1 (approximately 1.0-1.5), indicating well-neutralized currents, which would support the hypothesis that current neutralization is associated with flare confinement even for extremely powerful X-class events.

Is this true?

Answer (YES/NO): YES